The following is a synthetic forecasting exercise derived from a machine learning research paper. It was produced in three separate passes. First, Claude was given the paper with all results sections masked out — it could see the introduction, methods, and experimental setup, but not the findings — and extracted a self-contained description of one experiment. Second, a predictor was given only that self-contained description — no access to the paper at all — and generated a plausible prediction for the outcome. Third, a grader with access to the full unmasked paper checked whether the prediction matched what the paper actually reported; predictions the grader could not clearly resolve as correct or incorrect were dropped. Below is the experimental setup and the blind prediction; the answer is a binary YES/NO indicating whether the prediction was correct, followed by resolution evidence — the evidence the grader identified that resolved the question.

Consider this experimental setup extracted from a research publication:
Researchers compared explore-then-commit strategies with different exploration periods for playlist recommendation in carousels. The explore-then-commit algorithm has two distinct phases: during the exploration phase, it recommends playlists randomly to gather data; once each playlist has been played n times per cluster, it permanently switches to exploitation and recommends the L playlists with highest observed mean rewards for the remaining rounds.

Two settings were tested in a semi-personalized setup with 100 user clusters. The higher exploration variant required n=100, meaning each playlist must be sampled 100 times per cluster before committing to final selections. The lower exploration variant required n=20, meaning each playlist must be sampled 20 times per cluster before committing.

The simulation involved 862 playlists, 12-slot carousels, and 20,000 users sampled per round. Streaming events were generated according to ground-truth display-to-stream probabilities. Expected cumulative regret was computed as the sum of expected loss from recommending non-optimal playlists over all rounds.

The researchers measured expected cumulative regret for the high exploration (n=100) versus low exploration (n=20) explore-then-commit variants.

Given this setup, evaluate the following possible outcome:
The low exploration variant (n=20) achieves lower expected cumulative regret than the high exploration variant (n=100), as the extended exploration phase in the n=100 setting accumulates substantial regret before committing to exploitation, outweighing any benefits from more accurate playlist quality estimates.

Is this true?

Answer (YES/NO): YES